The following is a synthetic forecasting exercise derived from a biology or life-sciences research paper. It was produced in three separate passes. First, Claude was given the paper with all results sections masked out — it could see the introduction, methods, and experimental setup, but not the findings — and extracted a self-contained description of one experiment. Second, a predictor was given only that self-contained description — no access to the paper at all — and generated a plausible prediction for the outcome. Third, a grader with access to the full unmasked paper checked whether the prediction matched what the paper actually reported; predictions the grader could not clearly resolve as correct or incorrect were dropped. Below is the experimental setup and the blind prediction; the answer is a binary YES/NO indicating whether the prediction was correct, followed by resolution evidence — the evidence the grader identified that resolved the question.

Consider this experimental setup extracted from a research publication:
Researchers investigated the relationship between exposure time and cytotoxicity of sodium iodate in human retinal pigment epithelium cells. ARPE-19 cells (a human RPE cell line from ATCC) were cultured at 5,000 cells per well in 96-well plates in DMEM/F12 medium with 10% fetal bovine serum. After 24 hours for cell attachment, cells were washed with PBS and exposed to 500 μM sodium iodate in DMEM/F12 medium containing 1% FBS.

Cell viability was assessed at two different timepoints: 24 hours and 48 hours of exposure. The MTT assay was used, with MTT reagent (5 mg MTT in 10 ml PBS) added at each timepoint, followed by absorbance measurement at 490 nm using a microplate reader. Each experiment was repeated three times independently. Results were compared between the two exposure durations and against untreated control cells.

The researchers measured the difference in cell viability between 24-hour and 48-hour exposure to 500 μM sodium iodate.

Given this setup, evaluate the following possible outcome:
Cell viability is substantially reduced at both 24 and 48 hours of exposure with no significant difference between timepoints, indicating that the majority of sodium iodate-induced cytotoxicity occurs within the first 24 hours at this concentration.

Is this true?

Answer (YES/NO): NO